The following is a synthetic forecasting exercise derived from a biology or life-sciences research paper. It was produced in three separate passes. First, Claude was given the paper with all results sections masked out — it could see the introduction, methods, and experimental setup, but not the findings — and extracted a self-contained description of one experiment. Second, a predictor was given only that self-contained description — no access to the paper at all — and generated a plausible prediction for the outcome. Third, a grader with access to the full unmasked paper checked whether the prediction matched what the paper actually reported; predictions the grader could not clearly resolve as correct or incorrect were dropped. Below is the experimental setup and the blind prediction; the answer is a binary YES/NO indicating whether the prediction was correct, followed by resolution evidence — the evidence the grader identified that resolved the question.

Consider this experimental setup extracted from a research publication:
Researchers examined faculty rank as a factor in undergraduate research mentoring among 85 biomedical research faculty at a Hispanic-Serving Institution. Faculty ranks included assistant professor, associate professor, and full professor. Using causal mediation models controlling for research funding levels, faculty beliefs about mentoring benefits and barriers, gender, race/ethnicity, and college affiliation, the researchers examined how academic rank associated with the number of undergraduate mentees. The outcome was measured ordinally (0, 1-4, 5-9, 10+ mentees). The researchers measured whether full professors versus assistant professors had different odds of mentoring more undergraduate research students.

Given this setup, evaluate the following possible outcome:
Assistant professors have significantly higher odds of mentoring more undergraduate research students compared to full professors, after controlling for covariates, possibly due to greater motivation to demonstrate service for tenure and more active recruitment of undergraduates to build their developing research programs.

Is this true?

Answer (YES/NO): YES